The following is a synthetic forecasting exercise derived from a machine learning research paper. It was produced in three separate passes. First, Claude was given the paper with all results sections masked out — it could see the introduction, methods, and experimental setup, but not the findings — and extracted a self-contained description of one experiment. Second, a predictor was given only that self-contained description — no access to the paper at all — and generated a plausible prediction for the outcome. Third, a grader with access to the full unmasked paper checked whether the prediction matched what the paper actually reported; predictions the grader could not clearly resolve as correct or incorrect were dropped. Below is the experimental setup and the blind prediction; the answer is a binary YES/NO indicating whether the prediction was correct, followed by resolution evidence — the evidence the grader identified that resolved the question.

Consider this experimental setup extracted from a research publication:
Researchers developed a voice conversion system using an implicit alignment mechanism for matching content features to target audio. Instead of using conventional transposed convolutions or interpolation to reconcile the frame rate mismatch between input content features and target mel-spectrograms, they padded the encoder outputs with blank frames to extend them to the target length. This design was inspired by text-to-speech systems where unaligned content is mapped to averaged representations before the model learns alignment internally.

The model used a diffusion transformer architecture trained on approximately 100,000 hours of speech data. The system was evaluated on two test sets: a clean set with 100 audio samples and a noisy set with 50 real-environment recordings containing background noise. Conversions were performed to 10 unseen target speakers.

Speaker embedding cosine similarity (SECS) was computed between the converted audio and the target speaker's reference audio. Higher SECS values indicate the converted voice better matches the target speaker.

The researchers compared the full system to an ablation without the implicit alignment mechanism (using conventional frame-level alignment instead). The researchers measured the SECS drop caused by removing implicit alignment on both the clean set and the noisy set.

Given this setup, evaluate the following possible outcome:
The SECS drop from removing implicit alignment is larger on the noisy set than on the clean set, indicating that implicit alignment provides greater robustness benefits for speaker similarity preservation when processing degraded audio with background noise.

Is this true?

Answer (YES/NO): YES